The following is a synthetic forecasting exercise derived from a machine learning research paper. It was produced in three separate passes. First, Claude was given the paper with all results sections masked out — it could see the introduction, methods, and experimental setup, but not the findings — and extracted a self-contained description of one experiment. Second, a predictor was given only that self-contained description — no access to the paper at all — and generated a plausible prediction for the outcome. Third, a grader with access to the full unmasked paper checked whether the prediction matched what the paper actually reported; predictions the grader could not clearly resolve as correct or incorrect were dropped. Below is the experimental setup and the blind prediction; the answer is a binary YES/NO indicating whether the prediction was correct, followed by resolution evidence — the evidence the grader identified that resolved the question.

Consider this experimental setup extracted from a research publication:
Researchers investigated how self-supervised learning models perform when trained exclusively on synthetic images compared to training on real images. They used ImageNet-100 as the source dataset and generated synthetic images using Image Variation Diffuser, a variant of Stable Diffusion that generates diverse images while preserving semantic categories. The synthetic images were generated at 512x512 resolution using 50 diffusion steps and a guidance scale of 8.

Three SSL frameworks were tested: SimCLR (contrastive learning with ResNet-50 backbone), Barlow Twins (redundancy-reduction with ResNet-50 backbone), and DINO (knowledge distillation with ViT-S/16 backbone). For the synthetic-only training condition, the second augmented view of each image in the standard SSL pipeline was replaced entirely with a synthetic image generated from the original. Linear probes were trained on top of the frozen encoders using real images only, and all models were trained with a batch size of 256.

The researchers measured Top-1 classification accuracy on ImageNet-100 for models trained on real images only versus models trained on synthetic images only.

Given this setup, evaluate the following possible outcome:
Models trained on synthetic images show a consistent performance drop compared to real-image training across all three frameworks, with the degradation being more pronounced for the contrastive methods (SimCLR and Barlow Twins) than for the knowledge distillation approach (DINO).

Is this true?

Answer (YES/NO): NO